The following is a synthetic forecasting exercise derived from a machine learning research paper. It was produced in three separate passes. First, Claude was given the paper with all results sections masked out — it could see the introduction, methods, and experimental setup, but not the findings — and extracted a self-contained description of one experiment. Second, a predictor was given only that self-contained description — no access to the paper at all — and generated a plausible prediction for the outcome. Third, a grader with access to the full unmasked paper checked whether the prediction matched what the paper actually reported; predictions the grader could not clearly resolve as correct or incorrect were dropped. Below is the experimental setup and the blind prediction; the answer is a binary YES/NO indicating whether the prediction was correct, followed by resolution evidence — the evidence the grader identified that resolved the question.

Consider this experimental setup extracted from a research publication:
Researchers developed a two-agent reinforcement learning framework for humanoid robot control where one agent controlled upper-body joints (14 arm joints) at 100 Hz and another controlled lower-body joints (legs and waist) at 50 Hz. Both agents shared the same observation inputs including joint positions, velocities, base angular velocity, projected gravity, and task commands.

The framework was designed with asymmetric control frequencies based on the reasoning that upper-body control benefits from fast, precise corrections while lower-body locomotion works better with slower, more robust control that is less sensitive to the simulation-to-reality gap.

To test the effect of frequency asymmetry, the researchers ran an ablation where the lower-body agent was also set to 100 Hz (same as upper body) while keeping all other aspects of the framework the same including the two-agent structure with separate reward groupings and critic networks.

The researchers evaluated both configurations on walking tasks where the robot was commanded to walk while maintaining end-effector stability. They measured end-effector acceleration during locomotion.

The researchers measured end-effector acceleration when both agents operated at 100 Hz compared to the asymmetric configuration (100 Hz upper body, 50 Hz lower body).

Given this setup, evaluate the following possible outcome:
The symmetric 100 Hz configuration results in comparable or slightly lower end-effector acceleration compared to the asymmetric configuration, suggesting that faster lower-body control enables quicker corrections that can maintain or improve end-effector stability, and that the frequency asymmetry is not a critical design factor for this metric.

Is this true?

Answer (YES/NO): NO